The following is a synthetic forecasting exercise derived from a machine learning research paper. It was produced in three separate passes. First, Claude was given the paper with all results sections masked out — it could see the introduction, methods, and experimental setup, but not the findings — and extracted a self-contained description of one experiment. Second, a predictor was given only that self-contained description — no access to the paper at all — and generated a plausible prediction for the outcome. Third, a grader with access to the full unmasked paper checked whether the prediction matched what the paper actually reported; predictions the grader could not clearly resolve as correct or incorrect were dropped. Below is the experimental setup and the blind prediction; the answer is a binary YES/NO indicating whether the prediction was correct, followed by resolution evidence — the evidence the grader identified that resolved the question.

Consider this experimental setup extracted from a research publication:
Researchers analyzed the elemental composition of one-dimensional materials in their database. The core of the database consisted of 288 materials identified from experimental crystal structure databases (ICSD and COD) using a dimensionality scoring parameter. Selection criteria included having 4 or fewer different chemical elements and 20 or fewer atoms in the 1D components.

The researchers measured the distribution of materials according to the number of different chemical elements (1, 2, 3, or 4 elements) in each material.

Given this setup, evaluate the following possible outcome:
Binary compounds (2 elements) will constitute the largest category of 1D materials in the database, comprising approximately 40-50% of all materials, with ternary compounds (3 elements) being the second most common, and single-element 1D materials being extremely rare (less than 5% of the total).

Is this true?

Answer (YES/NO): NO